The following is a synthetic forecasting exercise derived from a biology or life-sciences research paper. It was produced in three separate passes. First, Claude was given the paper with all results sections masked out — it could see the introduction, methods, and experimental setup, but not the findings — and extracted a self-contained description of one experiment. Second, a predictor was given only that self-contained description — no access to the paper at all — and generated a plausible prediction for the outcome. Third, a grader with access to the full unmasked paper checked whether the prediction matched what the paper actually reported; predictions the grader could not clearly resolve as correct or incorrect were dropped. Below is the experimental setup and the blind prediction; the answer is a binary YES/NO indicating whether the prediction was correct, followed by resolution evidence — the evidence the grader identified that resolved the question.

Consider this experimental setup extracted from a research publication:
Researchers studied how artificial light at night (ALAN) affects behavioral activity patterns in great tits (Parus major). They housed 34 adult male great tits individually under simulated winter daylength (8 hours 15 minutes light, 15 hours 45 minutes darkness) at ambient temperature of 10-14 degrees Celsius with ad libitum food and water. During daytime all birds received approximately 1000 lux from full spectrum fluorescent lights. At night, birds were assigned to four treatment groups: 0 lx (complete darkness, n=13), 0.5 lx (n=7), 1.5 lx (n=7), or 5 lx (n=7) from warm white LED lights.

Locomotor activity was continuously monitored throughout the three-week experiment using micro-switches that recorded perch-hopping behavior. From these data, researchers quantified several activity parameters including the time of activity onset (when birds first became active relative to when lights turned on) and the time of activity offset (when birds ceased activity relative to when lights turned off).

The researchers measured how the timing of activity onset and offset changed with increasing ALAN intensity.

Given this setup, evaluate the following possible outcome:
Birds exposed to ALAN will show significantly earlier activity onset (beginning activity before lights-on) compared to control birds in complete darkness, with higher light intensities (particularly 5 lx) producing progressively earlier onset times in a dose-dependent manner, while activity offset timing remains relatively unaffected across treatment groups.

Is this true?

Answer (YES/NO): NO